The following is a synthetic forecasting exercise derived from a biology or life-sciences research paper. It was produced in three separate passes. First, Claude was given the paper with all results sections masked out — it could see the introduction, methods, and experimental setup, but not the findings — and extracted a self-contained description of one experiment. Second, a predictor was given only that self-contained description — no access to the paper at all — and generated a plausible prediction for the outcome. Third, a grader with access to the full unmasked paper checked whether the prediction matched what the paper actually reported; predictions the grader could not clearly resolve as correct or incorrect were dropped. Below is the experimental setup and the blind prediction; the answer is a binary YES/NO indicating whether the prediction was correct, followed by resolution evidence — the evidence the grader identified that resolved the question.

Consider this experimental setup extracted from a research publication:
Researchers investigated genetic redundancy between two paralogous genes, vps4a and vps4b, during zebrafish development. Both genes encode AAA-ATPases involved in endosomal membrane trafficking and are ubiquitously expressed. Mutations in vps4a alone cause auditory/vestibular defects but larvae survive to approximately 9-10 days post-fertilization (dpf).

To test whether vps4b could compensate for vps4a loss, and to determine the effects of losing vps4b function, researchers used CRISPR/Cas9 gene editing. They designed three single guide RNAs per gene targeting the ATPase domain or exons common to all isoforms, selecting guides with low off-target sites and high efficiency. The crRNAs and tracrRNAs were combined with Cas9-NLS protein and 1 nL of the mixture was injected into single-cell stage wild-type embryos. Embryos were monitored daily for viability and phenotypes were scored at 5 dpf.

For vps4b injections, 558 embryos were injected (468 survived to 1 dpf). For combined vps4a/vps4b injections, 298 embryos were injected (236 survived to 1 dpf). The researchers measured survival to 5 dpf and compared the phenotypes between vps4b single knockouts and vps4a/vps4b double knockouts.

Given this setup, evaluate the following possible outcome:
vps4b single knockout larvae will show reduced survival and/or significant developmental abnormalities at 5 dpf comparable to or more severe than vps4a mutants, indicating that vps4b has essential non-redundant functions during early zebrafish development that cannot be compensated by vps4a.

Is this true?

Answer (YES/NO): YES